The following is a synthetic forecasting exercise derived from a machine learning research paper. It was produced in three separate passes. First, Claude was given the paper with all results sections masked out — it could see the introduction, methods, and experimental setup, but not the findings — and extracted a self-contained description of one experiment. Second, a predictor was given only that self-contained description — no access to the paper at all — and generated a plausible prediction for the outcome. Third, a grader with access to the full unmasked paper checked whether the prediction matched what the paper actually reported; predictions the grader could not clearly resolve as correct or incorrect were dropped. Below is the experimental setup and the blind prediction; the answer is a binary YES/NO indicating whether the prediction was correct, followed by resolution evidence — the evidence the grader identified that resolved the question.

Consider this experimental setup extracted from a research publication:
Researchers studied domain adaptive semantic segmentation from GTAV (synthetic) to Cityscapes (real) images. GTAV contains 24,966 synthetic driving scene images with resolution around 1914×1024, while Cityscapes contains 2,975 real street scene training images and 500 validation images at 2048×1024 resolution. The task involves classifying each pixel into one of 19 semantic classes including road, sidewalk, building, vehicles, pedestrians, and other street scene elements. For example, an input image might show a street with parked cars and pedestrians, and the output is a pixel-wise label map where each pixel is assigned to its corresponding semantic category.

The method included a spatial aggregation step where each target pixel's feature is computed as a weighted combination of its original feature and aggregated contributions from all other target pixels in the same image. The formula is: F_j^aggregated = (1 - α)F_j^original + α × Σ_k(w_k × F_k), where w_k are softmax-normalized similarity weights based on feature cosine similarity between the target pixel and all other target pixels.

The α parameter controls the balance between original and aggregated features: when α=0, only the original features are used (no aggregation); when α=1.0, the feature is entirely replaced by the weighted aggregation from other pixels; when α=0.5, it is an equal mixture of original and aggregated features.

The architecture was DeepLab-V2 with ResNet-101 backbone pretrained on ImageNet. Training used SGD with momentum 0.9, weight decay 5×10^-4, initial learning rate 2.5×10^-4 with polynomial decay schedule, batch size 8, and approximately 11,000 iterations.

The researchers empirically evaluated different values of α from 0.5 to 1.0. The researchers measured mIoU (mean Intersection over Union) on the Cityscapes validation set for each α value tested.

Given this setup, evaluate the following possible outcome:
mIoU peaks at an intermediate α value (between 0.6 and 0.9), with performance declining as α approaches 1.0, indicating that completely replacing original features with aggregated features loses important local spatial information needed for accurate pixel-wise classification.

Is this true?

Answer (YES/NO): NO